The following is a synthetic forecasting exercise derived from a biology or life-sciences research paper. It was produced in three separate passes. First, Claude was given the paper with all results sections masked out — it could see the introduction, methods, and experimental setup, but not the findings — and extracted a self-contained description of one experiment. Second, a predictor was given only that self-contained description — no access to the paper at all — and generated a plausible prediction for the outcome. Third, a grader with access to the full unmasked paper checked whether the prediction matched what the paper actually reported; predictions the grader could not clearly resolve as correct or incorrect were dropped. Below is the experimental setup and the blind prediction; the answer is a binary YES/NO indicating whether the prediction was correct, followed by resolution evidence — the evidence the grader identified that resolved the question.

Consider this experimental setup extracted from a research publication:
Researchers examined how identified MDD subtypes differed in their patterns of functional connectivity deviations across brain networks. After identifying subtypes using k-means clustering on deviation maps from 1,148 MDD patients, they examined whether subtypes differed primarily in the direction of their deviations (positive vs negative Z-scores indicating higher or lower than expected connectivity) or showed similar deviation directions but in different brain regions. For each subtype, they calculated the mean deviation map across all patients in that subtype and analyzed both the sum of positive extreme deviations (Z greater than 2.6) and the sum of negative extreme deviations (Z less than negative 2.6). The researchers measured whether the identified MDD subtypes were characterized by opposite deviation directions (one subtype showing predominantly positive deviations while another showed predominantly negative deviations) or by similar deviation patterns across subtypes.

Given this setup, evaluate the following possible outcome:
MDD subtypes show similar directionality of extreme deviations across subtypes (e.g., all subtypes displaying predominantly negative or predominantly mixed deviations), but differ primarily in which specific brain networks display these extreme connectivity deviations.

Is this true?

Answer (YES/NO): NO